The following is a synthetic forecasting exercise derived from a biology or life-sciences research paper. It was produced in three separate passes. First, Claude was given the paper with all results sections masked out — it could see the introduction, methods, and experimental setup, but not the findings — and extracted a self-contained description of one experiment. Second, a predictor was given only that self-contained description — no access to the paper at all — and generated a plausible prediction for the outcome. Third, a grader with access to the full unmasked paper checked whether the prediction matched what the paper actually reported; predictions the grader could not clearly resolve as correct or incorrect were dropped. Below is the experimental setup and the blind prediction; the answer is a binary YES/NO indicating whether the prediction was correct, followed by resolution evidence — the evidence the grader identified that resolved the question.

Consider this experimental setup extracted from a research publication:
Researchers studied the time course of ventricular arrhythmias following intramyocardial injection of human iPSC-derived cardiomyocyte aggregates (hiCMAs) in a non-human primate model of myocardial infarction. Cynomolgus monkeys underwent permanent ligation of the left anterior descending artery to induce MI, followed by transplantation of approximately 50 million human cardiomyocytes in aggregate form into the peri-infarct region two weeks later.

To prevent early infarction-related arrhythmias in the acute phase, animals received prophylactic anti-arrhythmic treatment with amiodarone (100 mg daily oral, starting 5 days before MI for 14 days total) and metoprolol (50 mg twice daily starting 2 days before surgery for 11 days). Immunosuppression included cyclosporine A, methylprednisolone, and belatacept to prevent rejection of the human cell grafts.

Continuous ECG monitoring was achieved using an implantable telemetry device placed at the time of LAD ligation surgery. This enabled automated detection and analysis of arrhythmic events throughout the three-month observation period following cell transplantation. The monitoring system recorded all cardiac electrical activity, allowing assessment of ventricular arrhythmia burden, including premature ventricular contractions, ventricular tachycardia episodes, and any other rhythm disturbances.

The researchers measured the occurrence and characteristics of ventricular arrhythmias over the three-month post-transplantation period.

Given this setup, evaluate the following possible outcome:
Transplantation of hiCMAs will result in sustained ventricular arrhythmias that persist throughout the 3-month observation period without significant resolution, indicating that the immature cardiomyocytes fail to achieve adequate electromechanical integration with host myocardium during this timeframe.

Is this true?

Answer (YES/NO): NO